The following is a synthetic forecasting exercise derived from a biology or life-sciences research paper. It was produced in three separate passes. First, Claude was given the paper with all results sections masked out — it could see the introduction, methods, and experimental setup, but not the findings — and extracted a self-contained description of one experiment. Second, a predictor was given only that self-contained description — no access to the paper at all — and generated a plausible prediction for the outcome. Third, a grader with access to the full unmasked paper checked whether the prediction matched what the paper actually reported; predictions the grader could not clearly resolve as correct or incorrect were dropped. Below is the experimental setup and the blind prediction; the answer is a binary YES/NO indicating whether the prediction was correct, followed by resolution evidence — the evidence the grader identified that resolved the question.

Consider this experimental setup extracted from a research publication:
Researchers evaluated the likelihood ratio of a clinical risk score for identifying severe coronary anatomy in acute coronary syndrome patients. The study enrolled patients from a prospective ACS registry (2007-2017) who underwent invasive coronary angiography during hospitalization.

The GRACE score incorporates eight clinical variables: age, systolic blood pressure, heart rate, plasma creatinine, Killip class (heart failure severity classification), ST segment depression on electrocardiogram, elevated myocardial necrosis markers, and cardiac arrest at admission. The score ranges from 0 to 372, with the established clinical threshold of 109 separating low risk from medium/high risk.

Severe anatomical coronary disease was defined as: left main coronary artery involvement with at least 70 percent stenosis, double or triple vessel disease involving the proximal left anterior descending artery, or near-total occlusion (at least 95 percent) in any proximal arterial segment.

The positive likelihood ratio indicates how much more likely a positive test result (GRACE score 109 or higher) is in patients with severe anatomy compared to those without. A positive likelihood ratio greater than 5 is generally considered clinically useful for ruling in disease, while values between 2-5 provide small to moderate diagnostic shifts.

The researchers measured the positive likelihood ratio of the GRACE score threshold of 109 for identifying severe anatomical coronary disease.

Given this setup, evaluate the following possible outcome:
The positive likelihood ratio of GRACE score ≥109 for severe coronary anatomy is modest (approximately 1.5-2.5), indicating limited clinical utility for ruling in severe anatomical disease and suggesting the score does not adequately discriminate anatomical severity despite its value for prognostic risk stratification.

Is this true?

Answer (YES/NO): NO